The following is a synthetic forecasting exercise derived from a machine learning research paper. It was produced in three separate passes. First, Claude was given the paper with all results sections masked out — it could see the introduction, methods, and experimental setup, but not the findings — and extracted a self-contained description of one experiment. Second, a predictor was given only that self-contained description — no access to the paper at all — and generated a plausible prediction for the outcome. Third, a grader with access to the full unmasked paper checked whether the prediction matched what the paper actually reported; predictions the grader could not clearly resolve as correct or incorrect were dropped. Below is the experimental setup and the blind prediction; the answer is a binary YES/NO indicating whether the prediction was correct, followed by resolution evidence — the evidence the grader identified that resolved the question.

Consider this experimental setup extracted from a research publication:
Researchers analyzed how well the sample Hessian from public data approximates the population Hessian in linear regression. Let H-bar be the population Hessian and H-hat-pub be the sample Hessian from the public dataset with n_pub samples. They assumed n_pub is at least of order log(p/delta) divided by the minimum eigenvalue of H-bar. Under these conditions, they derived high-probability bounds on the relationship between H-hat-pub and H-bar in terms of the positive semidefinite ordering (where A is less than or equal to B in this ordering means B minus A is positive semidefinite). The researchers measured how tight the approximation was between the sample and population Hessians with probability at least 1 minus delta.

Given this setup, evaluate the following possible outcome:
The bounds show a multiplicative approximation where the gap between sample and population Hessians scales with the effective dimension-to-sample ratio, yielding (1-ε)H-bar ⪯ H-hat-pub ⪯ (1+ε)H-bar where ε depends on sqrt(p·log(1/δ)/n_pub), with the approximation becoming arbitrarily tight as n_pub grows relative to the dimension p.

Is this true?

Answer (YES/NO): NO